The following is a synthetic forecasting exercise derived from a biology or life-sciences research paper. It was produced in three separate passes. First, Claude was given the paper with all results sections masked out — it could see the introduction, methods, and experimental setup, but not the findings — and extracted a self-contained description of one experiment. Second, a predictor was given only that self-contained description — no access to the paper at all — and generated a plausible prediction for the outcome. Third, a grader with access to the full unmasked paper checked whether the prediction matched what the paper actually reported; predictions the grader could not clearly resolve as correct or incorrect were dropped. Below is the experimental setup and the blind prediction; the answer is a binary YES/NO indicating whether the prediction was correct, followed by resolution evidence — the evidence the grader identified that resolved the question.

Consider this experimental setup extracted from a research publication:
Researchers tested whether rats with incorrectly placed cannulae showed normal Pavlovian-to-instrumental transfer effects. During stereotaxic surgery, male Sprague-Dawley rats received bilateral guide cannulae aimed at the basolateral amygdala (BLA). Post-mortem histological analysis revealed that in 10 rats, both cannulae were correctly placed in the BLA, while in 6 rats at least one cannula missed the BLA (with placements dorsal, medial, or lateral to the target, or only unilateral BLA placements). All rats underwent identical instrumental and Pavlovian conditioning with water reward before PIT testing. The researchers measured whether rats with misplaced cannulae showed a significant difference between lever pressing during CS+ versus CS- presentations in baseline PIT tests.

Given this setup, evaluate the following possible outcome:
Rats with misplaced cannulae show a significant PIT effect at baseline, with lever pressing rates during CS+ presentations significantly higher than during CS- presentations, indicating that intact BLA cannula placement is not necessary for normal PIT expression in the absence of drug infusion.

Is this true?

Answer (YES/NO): NO